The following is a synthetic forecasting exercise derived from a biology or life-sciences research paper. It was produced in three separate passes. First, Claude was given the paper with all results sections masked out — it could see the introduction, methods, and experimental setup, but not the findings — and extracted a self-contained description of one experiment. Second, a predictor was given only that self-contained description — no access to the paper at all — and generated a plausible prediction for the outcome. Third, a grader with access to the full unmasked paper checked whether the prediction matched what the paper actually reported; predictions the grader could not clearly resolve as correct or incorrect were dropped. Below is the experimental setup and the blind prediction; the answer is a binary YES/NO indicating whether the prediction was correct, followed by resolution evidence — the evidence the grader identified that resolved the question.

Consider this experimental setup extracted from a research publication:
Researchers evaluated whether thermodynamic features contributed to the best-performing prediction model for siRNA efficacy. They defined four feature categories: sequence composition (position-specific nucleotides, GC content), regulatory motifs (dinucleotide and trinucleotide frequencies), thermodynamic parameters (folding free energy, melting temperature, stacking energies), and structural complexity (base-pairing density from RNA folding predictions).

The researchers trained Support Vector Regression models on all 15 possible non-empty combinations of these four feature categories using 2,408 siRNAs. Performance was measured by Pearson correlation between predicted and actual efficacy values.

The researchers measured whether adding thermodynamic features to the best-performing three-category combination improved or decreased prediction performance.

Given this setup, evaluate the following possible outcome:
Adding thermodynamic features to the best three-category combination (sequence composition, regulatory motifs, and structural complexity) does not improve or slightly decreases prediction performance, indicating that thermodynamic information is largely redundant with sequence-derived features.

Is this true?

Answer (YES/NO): YES